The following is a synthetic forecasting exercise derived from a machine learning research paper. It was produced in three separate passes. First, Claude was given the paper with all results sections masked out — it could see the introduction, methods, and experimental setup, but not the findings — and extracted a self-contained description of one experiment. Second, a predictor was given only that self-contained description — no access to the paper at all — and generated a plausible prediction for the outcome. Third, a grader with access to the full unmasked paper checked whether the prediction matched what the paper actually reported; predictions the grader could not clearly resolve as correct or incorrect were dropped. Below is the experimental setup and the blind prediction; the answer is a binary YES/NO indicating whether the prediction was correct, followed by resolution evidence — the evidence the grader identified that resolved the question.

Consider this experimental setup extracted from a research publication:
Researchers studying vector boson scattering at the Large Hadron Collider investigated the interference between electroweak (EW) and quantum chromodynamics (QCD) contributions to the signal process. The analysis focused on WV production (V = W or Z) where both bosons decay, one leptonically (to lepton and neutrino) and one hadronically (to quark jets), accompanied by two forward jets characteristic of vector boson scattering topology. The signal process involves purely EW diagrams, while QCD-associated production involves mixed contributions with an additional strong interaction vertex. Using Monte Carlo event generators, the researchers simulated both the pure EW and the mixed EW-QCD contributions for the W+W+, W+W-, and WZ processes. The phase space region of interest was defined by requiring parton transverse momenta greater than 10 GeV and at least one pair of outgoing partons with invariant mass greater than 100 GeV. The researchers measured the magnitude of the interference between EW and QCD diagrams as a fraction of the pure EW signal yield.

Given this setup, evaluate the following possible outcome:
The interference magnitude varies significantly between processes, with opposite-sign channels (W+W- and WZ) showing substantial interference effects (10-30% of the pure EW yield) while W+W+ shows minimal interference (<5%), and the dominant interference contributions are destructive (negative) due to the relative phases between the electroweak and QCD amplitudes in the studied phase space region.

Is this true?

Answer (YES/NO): NO